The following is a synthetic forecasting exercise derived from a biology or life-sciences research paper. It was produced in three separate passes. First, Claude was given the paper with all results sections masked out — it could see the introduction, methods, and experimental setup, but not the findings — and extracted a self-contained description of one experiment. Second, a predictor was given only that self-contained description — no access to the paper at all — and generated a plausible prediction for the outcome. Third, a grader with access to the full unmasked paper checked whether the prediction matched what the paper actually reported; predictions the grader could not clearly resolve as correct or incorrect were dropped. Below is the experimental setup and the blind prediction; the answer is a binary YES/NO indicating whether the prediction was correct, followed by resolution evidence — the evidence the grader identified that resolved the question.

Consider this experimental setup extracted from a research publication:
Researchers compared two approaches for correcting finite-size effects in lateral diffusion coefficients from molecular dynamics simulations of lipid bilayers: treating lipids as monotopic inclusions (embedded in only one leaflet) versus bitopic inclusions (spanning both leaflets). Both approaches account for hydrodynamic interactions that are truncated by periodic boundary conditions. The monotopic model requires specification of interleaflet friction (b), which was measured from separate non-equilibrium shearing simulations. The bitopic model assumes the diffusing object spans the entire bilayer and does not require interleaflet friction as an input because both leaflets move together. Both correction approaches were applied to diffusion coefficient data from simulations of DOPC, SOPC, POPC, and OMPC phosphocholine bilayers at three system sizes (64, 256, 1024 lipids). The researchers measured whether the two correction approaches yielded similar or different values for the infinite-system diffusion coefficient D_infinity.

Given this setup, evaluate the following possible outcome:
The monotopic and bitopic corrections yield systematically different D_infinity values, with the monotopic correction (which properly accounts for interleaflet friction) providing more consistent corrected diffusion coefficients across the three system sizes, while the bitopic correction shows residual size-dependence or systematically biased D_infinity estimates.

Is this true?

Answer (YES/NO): NO